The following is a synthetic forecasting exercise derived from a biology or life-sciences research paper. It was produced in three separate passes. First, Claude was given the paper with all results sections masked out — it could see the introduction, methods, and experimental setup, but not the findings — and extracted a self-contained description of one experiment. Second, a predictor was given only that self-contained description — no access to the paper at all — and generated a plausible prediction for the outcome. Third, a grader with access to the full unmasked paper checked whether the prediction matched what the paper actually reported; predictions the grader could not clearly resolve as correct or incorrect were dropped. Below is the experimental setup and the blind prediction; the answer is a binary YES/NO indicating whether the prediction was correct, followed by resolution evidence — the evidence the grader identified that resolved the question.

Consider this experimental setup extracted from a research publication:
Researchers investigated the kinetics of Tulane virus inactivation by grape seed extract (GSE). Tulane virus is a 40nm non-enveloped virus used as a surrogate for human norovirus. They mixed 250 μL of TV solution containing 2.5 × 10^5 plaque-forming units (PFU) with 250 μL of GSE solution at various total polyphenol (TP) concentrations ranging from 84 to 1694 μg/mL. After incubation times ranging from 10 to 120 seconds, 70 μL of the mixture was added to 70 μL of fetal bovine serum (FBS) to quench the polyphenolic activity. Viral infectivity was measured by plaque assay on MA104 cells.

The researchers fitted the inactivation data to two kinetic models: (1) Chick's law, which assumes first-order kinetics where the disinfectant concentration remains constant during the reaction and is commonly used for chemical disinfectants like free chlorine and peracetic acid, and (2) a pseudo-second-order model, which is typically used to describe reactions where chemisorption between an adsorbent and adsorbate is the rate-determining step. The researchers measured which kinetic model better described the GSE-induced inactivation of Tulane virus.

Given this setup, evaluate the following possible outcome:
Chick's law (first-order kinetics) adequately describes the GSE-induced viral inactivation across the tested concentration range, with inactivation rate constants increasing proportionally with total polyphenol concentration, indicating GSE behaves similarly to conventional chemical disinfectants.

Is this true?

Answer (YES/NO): NO